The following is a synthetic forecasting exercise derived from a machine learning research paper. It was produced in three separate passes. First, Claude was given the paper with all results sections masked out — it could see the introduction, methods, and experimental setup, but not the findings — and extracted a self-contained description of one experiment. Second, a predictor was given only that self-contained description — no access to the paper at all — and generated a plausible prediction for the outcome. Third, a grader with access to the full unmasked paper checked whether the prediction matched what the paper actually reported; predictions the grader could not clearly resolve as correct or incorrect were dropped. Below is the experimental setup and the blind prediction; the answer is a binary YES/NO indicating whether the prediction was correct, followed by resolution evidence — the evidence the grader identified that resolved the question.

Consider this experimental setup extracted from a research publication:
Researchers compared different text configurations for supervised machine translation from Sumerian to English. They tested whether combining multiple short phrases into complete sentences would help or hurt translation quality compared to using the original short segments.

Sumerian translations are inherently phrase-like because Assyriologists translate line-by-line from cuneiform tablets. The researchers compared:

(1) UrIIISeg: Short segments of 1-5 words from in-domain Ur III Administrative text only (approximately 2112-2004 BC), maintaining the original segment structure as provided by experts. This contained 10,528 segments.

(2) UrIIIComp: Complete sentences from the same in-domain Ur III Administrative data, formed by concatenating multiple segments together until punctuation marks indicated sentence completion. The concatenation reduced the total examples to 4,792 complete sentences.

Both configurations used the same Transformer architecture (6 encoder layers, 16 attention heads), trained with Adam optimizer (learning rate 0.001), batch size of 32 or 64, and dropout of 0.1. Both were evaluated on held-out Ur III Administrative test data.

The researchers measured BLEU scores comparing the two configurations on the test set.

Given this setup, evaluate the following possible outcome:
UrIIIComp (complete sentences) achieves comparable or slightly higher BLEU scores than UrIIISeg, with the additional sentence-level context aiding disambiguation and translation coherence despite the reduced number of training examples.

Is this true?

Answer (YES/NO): NO